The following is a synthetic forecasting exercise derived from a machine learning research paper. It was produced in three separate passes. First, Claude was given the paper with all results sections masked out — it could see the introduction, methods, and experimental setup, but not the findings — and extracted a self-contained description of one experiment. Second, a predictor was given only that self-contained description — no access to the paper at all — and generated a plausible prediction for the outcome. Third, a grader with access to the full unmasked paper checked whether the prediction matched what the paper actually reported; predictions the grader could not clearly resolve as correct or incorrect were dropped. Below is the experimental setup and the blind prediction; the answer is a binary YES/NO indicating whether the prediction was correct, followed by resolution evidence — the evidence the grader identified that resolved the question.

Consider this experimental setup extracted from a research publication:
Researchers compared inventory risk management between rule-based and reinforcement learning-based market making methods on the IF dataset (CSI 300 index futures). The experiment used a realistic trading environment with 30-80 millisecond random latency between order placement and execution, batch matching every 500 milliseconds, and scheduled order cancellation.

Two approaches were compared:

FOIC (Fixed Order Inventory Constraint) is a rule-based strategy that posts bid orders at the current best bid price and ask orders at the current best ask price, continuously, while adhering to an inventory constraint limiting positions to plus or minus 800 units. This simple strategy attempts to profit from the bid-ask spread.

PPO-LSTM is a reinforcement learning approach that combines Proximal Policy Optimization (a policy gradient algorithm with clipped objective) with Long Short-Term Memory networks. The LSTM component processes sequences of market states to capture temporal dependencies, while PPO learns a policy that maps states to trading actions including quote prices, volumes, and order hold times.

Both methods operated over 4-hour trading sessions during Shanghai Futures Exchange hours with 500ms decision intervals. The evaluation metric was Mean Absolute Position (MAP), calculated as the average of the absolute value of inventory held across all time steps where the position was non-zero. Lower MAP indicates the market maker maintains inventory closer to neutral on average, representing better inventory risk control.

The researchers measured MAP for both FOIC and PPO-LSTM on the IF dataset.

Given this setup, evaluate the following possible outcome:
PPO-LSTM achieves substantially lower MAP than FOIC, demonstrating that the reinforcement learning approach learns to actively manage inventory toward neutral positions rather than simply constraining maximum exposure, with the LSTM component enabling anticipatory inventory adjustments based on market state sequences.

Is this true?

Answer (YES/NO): NO